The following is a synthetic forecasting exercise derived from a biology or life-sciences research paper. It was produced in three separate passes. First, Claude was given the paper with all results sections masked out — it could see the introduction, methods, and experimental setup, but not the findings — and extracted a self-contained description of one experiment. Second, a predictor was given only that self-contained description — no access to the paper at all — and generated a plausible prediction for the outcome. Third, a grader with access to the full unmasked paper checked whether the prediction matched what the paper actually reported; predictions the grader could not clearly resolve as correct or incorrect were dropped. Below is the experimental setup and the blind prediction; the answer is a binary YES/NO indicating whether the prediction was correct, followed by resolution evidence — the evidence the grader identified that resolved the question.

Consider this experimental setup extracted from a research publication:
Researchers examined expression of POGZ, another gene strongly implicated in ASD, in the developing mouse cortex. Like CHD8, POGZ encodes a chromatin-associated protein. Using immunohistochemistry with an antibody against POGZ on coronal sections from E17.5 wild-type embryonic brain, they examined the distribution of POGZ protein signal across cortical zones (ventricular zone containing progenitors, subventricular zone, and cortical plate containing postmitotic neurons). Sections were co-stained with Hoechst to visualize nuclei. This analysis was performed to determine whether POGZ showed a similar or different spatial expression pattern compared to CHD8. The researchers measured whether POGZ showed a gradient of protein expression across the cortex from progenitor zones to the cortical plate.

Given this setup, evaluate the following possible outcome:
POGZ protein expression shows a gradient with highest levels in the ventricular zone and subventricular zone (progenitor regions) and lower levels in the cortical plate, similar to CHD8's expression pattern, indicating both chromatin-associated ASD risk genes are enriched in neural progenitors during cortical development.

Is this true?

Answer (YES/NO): NO